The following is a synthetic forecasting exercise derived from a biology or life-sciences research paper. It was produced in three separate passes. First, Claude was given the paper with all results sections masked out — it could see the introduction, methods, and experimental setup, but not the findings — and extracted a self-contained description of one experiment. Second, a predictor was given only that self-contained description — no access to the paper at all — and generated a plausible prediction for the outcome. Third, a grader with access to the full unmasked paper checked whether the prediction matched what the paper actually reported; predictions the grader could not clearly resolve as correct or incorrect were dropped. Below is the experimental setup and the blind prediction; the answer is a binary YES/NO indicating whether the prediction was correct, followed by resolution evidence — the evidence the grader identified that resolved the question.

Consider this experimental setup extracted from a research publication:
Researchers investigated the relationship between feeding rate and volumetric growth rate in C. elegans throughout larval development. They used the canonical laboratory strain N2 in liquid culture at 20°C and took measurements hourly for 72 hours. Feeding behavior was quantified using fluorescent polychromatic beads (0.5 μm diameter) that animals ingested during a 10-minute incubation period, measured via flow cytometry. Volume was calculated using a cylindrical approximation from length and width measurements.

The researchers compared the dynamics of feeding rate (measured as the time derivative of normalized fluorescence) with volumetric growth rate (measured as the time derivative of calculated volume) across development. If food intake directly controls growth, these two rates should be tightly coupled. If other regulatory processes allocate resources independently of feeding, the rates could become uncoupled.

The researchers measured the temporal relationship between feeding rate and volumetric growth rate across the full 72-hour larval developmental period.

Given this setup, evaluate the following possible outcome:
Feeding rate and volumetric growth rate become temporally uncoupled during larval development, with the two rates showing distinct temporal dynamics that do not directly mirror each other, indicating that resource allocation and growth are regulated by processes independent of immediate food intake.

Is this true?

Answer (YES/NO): NO